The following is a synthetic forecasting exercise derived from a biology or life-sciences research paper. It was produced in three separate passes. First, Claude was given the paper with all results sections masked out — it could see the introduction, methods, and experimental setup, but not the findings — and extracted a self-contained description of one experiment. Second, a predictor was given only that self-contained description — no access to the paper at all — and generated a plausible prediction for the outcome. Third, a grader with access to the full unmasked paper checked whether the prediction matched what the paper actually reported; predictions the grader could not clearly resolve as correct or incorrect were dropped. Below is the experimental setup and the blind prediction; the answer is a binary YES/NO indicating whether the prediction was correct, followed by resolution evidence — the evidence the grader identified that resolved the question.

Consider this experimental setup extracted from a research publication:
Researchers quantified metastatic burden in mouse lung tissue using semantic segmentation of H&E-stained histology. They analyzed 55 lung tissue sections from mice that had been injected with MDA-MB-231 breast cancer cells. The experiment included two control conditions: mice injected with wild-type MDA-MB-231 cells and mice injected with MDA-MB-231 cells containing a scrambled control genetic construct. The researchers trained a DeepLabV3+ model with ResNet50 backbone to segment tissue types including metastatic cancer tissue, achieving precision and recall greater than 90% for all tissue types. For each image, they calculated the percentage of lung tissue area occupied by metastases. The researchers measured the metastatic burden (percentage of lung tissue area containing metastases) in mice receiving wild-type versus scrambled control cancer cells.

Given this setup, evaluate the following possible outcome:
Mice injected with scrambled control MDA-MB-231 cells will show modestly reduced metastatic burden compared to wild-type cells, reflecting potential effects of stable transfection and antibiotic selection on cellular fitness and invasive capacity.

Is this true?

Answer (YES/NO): NO